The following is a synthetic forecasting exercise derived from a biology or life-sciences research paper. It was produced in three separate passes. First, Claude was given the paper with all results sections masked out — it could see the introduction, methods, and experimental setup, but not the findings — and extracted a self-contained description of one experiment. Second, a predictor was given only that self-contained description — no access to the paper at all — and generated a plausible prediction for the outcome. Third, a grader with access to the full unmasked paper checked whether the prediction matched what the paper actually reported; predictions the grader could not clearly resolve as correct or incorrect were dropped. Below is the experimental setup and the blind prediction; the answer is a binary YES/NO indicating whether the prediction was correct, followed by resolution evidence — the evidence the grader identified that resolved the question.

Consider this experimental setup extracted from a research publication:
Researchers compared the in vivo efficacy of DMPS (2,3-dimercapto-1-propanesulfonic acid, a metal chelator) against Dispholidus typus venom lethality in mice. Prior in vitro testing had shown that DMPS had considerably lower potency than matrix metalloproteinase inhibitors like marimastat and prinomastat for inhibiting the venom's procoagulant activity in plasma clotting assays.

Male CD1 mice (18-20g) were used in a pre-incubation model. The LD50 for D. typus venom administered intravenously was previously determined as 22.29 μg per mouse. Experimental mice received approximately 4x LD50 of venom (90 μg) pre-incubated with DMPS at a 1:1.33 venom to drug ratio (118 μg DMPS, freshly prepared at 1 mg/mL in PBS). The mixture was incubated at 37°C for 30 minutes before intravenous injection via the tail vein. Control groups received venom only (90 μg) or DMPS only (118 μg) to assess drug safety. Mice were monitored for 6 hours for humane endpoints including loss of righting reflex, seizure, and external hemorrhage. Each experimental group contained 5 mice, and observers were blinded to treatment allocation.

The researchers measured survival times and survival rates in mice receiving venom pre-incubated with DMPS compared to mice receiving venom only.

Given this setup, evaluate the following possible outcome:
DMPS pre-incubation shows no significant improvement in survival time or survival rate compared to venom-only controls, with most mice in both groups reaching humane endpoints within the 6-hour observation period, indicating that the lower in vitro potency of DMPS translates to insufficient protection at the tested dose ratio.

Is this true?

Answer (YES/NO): NO